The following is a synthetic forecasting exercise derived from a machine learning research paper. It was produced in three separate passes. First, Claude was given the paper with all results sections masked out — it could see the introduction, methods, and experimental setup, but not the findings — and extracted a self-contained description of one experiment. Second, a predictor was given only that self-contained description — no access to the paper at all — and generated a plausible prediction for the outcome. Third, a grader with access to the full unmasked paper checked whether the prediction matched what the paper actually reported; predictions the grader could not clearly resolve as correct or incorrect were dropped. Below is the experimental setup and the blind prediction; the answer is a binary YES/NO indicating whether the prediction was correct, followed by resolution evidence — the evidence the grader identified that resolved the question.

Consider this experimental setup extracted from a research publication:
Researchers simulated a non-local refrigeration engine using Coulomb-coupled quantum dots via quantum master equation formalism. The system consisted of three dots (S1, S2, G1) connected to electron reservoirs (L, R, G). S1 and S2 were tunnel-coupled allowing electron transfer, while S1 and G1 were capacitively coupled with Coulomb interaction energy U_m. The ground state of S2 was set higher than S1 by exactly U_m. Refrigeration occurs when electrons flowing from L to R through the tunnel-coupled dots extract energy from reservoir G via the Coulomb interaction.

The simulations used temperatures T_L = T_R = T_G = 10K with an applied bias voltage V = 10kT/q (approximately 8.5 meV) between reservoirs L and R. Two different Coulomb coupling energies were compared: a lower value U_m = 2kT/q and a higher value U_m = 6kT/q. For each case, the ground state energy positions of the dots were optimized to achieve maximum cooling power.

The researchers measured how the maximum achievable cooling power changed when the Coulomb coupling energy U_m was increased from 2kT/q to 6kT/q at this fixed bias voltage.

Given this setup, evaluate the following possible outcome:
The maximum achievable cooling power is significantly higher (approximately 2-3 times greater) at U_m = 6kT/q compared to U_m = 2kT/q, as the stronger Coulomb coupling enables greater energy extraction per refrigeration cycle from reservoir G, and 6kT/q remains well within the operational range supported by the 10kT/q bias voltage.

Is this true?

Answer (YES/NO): NO